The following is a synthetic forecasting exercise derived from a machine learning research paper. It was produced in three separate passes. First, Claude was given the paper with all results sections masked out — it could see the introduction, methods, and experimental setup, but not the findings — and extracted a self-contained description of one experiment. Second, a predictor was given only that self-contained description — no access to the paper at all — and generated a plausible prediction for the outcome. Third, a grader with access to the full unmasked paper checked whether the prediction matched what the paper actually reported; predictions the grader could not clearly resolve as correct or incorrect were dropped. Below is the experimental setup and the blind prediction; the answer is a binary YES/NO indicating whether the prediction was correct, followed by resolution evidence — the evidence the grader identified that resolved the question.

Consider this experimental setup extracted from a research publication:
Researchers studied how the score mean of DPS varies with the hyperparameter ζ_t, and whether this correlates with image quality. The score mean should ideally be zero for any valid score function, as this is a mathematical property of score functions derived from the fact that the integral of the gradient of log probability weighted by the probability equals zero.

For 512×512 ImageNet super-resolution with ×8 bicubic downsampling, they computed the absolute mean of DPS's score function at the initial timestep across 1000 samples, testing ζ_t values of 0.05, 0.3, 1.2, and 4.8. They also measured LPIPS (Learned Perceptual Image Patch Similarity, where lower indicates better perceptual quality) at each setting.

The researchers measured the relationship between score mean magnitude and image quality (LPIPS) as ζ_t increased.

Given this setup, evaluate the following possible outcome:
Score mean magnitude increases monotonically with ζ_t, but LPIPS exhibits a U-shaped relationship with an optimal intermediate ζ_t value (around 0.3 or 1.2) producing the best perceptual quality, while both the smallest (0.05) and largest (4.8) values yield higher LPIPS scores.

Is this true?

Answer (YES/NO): NO